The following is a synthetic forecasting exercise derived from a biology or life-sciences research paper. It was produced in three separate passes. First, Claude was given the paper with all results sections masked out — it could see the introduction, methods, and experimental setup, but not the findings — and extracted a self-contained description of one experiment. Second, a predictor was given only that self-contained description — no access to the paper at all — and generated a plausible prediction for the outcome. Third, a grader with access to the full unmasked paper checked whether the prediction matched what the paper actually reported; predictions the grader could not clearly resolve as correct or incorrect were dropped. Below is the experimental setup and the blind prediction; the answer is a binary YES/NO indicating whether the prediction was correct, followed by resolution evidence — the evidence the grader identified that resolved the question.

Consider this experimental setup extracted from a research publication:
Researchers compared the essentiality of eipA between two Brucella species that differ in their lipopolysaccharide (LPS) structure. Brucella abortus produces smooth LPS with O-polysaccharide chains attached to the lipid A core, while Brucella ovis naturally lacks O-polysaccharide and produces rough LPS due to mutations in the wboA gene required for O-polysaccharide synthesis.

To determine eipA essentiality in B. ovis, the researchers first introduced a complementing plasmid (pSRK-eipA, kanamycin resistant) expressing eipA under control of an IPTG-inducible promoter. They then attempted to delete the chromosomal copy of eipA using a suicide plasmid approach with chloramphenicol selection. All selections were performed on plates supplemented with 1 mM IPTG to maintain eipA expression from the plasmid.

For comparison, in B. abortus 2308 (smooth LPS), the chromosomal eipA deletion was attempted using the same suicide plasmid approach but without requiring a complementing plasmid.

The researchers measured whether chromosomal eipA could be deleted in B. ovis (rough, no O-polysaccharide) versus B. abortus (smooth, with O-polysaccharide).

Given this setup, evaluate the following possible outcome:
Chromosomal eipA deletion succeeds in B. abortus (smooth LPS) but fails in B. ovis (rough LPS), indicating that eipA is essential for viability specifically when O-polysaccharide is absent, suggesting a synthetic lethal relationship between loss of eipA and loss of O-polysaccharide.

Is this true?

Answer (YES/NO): YES